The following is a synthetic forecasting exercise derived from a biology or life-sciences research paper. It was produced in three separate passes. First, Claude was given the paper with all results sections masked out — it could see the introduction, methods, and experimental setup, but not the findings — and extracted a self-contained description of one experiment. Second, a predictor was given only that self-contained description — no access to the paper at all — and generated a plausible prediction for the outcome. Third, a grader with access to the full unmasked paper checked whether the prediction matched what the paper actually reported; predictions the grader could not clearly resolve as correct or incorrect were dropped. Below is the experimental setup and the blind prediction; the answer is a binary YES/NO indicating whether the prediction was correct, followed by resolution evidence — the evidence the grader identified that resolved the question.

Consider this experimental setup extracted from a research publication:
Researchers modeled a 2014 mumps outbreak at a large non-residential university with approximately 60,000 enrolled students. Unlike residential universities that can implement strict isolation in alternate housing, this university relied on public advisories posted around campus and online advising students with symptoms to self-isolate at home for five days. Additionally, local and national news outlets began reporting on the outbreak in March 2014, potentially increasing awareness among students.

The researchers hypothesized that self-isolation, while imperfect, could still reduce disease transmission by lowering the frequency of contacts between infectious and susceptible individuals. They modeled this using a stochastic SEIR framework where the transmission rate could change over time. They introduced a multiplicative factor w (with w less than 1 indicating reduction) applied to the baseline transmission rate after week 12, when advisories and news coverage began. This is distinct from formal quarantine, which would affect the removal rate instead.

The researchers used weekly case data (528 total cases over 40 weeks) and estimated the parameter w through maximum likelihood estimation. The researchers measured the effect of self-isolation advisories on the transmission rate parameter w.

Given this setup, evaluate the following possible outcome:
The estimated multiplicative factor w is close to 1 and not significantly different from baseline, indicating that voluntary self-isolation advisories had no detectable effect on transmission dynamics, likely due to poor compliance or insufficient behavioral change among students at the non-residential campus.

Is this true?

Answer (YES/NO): NO